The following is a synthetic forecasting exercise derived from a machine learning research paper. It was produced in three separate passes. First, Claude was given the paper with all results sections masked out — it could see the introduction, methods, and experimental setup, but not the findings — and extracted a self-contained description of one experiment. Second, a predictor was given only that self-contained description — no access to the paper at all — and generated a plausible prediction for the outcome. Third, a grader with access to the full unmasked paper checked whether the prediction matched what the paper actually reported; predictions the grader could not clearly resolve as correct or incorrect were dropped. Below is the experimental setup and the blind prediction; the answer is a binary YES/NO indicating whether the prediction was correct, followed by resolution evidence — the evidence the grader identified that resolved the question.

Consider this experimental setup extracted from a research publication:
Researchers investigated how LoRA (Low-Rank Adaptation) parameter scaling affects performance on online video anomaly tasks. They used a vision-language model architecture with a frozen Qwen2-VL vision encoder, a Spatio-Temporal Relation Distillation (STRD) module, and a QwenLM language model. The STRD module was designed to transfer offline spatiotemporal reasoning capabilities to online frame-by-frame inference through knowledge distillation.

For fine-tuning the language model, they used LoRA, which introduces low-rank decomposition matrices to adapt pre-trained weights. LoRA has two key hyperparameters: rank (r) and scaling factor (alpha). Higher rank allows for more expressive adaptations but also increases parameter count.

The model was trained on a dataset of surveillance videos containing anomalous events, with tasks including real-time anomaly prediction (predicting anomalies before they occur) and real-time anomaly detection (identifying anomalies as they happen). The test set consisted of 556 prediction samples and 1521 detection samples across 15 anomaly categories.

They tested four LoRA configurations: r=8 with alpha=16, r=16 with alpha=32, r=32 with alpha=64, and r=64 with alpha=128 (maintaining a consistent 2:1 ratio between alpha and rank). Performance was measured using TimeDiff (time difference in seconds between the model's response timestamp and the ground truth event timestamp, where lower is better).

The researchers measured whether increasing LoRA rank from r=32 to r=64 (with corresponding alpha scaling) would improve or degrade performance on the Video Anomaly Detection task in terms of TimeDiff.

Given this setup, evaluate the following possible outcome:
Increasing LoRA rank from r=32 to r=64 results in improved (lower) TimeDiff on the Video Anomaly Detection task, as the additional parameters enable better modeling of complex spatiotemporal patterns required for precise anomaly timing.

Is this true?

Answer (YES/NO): NO